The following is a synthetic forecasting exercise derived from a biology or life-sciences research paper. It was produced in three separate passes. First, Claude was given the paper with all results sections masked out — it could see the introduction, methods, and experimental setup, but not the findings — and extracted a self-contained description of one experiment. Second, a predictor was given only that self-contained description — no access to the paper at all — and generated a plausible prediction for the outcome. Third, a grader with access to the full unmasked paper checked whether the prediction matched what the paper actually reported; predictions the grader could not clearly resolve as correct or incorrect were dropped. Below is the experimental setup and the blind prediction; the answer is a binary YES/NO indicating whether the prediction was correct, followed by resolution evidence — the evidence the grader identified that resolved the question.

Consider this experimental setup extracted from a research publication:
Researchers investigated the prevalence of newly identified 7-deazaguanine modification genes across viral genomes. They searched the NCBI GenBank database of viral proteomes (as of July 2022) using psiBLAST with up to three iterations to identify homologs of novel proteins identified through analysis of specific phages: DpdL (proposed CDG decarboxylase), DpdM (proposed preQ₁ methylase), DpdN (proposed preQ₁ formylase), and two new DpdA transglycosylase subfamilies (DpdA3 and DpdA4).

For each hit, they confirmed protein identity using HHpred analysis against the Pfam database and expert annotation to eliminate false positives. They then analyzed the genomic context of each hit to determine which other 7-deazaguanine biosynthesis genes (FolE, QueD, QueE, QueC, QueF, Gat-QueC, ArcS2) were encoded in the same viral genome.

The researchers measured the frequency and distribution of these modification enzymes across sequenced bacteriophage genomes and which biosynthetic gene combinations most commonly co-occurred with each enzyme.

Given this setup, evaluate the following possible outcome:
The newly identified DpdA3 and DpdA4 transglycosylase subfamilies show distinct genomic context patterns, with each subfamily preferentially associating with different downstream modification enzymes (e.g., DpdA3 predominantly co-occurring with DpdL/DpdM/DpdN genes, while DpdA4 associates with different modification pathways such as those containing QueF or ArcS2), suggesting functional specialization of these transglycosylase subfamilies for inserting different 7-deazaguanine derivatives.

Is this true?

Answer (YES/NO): NO